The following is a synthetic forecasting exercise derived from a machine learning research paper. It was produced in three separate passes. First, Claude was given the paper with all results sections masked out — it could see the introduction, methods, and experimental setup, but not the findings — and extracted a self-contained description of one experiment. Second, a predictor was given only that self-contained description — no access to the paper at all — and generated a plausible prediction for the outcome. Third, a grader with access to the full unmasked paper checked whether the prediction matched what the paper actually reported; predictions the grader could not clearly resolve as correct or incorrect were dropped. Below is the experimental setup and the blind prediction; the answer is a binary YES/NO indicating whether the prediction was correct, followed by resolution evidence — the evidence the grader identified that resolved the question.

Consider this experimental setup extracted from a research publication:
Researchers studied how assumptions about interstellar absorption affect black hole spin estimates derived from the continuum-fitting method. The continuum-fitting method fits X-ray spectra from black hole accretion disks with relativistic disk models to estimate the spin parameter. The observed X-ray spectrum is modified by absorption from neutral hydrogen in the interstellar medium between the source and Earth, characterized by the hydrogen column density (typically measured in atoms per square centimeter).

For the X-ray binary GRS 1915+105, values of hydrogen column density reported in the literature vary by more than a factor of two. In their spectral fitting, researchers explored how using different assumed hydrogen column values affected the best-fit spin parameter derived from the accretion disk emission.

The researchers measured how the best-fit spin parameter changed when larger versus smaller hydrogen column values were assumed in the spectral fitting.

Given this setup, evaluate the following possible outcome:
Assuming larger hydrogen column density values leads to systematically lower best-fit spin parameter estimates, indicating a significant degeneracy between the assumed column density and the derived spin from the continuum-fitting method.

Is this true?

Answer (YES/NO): YES